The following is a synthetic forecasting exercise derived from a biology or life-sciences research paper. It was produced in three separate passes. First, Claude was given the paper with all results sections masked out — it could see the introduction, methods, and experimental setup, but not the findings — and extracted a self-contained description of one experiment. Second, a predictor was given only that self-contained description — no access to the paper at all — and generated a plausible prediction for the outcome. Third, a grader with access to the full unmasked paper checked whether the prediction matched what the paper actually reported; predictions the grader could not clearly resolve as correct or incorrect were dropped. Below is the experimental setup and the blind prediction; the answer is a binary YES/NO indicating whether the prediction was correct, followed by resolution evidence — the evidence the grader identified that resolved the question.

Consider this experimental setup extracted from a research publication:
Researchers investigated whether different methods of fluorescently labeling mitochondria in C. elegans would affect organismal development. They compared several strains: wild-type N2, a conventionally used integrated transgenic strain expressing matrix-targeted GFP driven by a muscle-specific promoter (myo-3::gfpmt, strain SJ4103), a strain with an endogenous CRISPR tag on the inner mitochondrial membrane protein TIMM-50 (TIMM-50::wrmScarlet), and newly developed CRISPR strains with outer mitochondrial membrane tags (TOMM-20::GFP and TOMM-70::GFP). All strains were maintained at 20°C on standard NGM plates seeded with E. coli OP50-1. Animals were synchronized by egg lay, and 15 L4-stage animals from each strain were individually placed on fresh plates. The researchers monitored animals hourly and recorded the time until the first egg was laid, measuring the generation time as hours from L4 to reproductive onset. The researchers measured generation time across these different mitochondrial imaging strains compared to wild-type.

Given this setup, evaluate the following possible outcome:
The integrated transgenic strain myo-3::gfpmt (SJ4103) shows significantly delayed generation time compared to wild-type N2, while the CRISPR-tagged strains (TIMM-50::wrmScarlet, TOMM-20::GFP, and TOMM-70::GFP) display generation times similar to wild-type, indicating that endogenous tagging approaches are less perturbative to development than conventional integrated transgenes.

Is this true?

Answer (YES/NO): NO